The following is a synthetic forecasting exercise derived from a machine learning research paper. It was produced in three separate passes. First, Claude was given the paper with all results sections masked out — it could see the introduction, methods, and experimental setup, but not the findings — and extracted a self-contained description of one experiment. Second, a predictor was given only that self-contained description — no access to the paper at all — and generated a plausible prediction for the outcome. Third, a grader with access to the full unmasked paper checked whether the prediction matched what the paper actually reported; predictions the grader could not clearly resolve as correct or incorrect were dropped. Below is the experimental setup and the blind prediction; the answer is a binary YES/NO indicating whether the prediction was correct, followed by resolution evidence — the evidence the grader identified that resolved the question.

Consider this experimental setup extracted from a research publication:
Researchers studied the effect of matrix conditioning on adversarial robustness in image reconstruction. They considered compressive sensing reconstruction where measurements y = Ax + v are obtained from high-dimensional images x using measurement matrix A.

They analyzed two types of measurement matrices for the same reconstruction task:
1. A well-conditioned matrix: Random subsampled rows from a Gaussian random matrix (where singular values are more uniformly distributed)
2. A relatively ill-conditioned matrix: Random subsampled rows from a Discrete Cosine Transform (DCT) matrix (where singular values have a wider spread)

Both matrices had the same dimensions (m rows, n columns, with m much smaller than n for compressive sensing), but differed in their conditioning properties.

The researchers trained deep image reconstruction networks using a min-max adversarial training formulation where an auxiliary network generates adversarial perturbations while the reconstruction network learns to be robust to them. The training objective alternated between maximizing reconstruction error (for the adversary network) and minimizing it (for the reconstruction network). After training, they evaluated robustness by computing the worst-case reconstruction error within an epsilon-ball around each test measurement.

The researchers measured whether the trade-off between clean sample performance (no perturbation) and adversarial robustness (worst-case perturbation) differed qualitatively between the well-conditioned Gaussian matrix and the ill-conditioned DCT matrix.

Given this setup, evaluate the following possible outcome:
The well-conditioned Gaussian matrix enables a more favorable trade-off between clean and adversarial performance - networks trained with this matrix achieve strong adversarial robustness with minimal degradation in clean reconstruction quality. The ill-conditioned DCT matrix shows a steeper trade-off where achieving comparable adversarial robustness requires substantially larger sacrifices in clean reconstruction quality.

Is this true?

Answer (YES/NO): NO